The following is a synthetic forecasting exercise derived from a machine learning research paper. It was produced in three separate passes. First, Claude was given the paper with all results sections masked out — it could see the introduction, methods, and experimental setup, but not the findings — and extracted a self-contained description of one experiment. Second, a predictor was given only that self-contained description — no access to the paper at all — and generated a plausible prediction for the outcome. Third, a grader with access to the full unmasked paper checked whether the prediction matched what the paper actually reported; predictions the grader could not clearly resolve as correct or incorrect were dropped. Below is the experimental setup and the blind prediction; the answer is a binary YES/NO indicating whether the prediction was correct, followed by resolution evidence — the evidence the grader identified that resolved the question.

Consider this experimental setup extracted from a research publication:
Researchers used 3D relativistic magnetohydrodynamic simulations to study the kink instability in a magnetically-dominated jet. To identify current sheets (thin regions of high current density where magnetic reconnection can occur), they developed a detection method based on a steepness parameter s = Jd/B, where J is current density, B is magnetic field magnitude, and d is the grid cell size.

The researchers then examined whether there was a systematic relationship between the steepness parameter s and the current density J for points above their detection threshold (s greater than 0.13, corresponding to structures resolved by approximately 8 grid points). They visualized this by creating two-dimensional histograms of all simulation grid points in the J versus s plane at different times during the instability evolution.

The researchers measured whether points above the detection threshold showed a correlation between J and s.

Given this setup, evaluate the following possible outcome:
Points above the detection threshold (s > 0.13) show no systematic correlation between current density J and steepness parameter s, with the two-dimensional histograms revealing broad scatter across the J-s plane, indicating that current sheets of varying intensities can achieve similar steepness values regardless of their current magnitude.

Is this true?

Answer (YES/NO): NO